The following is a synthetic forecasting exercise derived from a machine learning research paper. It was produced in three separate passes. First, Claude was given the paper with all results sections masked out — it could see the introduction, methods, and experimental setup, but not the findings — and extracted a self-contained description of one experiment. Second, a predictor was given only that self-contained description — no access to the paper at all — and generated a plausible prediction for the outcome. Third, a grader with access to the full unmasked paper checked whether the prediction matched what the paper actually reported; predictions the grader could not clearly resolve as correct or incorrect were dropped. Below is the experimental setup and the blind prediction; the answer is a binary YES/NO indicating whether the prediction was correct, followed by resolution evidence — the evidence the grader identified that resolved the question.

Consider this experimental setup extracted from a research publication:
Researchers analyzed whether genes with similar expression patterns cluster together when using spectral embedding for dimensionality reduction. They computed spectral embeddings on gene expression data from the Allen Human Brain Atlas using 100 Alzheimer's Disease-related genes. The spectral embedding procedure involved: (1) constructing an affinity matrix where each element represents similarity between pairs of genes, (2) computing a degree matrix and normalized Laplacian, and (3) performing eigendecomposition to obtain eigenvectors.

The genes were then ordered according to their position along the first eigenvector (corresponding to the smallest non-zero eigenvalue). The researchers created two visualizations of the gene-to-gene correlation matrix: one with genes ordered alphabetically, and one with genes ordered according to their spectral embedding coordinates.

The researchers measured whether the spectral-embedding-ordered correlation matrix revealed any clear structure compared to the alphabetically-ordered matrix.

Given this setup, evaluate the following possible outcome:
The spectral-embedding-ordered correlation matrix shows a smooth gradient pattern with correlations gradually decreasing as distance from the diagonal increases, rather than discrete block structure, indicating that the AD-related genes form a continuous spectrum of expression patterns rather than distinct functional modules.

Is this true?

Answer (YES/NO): NO